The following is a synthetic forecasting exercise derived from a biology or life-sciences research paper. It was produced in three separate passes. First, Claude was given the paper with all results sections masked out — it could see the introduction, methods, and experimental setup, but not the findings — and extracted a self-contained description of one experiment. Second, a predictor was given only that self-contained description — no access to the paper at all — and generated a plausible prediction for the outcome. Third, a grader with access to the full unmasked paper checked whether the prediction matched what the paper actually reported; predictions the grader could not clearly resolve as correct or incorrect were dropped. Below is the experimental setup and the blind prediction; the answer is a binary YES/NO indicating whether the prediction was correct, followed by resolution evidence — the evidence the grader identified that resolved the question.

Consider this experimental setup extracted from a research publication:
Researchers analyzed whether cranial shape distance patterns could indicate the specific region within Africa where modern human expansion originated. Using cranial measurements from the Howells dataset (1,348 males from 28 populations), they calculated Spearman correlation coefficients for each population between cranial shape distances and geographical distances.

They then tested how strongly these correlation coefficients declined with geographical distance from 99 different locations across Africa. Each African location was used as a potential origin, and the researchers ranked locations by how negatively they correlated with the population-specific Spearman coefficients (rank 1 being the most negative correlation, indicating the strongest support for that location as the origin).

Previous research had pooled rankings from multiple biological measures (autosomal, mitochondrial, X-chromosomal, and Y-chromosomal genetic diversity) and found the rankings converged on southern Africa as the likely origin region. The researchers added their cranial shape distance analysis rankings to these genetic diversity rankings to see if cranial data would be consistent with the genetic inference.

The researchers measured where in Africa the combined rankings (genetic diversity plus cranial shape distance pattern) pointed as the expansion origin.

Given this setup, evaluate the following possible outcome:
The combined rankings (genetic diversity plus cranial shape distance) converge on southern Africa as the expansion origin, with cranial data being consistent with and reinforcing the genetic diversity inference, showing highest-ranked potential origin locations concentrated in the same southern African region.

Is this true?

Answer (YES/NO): YES